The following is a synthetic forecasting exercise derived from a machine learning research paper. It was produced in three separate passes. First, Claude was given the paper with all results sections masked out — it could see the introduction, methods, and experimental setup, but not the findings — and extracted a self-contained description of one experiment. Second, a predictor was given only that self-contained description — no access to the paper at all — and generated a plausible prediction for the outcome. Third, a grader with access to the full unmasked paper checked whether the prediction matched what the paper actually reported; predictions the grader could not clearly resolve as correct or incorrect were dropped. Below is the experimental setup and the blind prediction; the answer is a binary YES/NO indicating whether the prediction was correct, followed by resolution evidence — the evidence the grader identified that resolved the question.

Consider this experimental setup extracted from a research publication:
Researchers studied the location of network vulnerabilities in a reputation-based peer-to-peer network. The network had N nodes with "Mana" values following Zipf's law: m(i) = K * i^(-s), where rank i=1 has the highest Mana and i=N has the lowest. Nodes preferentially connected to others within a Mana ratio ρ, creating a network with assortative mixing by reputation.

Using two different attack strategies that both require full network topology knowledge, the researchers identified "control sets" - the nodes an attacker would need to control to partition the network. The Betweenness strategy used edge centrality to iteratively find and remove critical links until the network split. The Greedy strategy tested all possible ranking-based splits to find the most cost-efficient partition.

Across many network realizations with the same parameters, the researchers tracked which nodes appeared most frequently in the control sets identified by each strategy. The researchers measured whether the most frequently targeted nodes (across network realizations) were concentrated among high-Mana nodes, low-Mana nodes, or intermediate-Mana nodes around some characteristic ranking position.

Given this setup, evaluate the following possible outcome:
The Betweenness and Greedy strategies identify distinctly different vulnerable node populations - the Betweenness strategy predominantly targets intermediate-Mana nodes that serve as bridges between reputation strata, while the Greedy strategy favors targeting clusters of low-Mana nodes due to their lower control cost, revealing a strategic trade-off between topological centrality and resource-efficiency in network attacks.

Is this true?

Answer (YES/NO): NO